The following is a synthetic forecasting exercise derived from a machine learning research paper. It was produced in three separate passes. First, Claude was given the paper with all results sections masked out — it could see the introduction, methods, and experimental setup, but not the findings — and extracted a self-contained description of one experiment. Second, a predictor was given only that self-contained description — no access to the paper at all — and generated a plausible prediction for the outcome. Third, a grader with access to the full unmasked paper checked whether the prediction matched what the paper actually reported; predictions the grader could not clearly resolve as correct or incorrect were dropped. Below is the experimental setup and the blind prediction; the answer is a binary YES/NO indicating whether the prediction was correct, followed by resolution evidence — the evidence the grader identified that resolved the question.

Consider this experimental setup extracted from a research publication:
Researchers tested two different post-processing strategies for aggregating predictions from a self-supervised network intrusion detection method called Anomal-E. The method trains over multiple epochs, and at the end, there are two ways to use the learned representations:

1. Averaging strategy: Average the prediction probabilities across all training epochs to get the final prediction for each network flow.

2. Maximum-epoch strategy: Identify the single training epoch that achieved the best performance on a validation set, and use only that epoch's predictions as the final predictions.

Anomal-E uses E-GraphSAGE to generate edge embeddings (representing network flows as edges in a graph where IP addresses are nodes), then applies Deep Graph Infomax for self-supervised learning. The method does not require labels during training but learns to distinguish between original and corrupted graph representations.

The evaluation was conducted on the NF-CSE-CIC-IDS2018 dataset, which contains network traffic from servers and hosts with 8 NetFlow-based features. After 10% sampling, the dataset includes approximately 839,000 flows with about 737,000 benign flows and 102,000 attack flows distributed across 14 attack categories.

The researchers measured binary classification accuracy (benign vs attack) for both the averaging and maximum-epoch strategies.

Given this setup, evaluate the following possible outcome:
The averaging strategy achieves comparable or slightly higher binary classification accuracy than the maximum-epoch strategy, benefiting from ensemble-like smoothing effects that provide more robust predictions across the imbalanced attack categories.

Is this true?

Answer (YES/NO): NO